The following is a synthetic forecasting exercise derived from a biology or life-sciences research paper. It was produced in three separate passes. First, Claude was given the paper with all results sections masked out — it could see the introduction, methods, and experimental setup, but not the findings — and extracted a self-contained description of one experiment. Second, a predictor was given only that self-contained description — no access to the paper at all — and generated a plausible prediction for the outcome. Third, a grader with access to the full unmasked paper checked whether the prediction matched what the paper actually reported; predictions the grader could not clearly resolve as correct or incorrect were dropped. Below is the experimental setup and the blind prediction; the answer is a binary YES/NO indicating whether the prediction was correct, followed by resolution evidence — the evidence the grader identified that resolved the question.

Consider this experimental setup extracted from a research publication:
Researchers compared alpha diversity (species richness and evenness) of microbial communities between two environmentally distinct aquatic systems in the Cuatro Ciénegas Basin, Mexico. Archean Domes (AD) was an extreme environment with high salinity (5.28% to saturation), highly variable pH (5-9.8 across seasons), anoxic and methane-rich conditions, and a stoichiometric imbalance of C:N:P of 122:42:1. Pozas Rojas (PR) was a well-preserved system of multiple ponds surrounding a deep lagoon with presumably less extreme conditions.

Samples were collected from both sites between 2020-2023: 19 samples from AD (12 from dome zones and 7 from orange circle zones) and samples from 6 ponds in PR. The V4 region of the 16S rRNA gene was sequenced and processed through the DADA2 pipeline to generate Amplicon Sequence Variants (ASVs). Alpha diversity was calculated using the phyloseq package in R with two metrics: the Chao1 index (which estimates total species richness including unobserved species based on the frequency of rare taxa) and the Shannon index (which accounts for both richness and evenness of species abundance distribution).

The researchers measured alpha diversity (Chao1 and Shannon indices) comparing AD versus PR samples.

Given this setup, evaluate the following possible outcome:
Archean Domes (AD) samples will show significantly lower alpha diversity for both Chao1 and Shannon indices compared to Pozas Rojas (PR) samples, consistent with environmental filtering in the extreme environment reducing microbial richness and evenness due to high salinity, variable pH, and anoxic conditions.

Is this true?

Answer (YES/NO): NO